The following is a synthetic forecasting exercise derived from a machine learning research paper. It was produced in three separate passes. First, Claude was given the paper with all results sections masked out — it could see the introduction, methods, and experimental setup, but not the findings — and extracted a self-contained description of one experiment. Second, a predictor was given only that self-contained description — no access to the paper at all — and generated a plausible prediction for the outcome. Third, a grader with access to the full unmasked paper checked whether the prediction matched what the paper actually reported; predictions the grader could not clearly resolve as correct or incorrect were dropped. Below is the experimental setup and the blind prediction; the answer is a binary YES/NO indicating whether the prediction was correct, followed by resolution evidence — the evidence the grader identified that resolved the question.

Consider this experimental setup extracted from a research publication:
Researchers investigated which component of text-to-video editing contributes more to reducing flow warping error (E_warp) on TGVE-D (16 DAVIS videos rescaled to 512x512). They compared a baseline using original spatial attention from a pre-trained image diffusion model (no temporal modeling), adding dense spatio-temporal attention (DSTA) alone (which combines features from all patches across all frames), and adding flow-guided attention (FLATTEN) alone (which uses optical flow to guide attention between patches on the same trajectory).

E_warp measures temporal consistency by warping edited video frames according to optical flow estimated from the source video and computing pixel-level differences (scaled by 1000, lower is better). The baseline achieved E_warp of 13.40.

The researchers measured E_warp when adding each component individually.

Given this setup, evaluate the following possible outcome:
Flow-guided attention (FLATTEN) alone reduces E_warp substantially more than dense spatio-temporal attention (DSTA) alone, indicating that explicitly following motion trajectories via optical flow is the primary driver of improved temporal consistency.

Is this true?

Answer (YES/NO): NO